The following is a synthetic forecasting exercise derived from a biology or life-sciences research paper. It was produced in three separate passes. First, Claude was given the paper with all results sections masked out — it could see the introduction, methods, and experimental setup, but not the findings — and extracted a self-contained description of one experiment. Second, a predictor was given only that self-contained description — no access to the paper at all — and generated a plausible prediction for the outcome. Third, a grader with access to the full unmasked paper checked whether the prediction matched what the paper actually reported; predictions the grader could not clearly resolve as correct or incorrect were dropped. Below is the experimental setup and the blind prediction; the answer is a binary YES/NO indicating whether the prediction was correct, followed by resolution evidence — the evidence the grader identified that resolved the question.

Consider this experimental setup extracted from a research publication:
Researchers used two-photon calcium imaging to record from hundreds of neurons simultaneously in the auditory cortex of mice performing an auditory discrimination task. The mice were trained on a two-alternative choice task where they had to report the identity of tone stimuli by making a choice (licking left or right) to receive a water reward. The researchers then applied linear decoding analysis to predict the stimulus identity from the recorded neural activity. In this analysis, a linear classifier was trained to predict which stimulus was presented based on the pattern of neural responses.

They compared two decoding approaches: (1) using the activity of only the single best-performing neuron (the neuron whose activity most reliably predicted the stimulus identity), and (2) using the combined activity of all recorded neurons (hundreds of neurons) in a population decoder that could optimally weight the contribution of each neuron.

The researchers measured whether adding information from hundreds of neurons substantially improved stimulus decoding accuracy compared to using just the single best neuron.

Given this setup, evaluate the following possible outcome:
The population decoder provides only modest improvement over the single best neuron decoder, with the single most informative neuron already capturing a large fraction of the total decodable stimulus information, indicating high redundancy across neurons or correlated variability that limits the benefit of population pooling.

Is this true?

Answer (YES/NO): YES